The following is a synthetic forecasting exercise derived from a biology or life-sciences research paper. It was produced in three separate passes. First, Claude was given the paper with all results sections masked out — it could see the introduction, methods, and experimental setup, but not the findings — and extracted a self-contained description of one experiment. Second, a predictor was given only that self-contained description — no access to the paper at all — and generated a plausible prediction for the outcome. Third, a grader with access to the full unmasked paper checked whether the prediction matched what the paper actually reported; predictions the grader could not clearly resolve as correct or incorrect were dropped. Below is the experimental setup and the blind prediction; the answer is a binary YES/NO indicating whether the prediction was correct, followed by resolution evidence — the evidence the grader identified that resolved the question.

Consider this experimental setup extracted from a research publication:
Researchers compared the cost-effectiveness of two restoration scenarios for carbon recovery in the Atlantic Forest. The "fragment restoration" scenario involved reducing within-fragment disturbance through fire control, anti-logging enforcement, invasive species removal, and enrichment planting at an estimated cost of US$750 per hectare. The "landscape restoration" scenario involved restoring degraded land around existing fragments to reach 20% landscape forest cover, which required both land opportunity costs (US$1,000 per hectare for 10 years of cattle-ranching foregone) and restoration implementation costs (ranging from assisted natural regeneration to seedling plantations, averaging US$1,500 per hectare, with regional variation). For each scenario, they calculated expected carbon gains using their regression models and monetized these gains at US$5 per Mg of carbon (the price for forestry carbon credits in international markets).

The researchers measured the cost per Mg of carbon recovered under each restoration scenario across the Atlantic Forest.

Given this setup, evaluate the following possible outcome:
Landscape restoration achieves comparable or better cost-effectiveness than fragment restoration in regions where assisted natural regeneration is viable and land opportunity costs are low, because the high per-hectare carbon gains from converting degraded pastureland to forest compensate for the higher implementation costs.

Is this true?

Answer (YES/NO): NO